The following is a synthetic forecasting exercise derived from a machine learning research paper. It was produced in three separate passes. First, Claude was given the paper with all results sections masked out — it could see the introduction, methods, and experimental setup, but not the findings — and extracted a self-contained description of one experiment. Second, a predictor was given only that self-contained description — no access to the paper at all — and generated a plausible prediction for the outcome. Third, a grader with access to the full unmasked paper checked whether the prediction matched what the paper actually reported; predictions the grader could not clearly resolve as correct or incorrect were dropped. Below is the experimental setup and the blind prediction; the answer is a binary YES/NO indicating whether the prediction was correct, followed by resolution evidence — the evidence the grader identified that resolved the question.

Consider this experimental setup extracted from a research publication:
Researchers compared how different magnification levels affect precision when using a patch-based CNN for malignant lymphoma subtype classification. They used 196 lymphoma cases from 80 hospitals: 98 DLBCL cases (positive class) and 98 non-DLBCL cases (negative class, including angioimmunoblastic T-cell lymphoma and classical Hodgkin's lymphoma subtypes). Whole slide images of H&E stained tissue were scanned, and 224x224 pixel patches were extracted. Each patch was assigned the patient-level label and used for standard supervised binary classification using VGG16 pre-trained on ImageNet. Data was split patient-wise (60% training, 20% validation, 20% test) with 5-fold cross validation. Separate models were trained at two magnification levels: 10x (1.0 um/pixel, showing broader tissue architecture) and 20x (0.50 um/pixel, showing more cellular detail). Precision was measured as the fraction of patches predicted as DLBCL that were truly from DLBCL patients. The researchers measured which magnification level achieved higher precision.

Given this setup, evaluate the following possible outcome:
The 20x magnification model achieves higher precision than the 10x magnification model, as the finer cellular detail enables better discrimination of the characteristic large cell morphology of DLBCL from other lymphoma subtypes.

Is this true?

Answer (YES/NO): NO